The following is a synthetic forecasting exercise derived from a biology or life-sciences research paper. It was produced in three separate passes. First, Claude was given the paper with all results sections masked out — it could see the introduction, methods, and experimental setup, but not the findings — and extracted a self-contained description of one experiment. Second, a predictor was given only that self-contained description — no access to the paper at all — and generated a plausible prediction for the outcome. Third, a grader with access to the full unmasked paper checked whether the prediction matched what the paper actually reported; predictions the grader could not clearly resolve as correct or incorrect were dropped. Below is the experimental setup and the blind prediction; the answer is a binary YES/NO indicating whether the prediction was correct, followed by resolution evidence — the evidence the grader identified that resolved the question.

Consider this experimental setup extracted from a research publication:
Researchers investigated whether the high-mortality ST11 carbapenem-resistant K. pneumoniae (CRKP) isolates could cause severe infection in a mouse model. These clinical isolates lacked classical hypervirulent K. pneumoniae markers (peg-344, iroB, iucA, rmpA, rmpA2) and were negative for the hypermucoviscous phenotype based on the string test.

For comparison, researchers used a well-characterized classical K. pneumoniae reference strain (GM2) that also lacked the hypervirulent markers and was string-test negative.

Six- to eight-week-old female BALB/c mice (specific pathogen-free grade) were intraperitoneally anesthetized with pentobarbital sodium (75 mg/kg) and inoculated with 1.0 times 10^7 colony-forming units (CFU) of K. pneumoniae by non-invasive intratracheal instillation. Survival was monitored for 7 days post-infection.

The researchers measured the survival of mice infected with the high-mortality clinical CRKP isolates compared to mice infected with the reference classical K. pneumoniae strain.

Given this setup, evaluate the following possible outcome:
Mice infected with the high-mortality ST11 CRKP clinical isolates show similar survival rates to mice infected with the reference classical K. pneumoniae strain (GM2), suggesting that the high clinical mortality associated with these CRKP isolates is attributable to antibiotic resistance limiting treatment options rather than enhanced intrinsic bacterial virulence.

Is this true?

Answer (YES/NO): NO